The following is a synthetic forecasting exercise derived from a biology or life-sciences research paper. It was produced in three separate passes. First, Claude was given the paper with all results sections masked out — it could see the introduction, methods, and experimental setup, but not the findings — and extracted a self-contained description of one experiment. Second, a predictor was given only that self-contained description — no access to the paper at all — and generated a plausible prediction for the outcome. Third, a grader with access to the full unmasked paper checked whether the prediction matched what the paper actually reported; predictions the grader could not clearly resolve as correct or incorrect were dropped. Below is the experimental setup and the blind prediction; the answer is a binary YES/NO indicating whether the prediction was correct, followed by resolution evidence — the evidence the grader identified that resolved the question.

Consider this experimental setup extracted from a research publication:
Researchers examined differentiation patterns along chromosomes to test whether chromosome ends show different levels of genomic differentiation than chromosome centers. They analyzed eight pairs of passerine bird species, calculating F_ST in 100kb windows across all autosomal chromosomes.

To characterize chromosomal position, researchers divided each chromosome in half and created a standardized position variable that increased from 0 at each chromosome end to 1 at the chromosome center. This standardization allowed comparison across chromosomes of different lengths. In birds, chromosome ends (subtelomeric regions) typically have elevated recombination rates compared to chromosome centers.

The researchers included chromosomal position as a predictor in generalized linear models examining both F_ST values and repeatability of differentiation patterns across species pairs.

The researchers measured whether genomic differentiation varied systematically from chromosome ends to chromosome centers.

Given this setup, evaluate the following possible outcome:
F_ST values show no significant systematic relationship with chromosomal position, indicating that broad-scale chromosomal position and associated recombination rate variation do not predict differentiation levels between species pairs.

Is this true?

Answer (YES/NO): NO